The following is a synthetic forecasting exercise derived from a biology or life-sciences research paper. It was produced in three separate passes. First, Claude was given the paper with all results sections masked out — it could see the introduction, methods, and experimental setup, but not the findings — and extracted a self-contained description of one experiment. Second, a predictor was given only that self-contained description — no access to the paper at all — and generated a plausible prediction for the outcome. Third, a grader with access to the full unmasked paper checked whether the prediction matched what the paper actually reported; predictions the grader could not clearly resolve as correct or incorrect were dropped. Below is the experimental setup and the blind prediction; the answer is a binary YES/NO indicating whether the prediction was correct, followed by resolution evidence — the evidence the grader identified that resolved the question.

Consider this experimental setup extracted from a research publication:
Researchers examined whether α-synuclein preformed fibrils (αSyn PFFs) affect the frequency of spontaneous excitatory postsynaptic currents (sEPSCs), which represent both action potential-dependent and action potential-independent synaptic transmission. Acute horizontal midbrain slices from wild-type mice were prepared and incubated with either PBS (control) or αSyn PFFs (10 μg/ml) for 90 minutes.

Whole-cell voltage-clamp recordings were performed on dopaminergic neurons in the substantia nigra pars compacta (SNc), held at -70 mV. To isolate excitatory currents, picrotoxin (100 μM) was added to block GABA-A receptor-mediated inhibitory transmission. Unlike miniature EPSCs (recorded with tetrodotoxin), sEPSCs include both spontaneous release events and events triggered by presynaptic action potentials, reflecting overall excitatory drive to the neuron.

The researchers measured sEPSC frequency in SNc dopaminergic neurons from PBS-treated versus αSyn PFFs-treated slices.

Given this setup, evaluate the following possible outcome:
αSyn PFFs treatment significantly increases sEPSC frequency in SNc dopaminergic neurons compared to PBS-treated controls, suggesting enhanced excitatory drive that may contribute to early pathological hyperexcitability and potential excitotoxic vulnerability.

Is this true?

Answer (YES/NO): NO